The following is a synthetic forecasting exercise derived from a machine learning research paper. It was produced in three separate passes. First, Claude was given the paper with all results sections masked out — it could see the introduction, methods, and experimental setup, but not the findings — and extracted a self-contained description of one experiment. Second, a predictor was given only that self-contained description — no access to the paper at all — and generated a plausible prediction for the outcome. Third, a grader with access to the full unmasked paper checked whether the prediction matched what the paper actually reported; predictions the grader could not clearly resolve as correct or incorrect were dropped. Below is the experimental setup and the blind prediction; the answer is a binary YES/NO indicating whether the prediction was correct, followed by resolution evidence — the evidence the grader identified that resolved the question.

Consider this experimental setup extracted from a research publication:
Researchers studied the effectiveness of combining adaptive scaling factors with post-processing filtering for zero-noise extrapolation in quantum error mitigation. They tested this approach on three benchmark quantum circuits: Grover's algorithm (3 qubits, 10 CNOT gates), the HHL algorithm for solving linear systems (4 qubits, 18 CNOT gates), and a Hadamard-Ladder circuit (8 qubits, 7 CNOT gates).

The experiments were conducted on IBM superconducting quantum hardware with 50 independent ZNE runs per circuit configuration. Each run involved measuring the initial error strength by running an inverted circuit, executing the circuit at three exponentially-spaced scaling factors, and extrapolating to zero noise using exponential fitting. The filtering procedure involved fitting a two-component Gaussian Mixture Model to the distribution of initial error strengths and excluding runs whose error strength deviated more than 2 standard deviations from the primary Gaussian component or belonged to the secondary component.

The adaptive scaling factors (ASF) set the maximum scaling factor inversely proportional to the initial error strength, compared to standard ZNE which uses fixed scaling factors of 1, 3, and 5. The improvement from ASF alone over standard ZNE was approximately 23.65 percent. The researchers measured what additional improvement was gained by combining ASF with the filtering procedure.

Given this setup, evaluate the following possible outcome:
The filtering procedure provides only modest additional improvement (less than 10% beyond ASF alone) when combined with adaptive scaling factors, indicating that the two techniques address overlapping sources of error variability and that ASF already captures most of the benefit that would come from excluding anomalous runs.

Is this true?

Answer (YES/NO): NO